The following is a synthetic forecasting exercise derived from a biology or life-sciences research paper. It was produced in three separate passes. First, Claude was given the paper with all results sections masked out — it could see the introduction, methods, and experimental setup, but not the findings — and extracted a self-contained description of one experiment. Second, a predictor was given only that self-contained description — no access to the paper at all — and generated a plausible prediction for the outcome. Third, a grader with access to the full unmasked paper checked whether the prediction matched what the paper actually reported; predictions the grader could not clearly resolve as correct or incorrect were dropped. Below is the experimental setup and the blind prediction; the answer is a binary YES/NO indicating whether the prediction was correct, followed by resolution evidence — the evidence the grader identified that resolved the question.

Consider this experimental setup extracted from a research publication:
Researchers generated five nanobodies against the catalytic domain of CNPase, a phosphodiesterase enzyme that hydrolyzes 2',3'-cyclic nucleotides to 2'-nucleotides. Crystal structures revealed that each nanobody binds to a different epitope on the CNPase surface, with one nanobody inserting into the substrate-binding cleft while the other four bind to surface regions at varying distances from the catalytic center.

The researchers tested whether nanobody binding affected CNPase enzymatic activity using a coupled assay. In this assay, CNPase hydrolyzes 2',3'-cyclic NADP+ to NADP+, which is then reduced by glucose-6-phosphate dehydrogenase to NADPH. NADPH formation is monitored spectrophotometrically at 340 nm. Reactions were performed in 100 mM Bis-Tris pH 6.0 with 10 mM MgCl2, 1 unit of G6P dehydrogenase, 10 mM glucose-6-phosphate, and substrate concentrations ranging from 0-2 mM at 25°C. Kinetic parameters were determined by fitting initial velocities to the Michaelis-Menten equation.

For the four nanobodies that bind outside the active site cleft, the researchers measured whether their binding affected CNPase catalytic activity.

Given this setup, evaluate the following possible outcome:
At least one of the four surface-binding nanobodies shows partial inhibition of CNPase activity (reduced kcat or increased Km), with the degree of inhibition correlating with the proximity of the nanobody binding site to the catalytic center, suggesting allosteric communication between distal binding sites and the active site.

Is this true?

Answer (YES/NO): NO